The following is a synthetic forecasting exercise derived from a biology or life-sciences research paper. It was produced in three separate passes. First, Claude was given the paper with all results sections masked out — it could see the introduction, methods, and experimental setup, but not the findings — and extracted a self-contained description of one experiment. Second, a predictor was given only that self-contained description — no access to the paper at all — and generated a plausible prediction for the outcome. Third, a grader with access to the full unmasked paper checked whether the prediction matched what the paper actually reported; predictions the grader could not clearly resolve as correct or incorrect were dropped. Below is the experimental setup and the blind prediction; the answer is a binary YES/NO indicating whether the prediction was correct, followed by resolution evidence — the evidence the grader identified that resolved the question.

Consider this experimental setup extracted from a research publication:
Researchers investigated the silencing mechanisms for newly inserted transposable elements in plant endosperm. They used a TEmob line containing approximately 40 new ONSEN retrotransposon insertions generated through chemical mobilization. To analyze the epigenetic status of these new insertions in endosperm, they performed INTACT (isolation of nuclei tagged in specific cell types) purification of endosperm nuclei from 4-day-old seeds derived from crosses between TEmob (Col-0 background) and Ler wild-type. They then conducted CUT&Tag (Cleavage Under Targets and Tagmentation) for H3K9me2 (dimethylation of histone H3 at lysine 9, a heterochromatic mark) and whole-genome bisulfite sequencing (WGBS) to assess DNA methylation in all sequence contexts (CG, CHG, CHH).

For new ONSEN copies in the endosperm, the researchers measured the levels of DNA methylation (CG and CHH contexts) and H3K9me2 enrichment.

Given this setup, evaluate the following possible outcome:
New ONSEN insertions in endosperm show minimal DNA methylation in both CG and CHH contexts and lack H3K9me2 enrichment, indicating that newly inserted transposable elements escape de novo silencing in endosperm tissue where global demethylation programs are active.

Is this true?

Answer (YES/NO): NO